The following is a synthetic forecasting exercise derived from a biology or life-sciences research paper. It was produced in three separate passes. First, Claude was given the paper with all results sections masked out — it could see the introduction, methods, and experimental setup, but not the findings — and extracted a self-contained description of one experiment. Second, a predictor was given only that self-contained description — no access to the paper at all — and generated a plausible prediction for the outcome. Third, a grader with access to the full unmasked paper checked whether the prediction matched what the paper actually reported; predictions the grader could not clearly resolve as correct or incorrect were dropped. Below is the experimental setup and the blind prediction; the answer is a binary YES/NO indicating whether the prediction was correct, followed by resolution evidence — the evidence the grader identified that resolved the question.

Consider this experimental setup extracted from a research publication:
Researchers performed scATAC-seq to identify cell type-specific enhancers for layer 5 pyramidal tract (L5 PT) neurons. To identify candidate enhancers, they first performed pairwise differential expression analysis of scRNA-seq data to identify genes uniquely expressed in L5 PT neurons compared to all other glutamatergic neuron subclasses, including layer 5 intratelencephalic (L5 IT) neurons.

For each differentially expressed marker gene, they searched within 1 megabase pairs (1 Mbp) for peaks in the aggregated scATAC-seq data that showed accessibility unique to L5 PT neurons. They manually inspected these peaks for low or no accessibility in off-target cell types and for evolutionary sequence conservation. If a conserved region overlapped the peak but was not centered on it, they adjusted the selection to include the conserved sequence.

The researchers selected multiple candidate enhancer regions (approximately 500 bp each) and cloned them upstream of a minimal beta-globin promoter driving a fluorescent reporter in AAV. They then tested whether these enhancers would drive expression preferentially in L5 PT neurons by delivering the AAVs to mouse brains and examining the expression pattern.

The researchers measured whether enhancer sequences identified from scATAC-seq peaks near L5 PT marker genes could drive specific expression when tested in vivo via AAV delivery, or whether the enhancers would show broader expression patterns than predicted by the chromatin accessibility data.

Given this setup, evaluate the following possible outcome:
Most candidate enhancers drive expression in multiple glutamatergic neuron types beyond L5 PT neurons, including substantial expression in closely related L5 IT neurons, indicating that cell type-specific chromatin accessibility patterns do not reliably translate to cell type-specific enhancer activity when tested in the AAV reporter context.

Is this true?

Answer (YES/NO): NO